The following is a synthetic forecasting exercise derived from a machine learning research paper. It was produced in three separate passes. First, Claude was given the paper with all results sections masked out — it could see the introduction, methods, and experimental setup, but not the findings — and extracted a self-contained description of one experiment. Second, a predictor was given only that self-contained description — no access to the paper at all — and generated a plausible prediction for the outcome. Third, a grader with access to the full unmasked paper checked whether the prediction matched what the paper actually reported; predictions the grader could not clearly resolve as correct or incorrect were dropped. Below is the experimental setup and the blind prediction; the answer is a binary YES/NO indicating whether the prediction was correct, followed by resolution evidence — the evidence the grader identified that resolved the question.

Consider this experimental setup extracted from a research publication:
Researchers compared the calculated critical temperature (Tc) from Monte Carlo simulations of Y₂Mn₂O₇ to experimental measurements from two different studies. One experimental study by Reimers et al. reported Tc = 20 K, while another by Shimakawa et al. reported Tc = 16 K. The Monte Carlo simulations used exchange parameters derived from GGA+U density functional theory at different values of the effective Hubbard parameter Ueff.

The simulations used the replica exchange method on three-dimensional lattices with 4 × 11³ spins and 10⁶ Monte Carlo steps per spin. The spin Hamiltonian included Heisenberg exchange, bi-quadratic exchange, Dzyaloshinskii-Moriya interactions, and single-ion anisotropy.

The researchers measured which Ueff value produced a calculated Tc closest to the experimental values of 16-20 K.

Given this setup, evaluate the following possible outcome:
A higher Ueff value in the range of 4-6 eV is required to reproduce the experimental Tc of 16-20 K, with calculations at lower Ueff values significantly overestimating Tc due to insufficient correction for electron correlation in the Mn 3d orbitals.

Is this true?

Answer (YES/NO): NO